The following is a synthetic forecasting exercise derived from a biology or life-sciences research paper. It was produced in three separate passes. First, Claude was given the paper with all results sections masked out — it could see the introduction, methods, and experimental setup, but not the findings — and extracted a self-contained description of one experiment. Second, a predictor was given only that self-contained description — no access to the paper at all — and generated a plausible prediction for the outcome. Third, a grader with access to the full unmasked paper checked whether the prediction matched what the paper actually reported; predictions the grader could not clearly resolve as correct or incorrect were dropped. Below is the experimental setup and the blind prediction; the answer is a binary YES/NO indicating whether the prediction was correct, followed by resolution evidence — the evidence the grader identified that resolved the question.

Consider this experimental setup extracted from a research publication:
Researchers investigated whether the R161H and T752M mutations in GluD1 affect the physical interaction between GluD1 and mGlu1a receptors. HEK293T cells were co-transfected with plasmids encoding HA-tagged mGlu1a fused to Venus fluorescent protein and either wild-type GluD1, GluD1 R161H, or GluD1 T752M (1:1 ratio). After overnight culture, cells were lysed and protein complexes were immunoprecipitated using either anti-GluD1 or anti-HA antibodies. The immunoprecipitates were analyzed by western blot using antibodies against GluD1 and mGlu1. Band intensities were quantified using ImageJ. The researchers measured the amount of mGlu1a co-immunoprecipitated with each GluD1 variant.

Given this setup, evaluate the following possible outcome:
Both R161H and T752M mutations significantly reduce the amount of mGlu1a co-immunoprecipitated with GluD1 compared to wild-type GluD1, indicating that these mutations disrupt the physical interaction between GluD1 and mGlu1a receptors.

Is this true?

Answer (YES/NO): NO